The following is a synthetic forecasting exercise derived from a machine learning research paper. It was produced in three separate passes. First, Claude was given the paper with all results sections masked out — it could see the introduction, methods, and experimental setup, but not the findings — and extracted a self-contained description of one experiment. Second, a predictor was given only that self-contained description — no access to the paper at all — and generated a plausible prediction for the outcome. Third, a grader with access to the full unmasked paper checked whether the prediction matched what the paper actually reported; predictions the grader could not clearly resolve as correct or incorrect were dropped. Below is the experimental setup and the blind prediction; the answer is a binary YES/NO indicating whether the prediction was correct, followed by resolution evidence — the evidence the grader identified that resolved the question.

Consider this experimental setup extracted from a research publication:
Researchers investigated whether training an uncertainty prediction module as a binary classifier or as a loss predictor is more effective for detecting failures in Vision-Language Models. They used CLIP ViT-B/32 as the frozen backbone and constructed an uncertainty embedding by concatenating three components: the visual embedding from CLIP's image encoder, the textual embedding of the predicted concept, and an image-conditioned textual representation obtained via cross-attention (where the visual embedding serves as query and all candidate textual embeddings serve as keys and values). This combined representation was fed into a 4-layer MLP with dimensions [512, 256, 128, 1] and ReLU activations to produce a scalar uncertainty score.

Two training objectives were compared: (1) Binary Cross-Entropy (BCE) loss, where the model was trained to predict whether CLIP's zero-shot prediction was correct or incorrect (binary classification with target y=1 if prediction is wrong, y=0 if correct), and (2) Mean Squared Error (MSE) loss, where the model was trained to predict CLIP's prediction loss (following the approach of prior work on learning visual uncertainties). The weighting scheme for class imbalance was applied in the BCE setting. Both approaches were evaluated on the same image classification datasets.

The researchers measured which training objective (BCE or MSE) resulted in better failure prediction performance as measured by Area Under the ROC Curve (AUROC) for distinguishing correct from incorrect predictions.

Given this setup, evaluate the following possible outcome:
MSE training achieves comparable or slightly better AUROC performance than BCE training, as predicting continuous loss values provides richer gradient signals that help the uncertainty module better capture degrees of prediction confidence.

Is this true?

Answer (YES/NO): NO